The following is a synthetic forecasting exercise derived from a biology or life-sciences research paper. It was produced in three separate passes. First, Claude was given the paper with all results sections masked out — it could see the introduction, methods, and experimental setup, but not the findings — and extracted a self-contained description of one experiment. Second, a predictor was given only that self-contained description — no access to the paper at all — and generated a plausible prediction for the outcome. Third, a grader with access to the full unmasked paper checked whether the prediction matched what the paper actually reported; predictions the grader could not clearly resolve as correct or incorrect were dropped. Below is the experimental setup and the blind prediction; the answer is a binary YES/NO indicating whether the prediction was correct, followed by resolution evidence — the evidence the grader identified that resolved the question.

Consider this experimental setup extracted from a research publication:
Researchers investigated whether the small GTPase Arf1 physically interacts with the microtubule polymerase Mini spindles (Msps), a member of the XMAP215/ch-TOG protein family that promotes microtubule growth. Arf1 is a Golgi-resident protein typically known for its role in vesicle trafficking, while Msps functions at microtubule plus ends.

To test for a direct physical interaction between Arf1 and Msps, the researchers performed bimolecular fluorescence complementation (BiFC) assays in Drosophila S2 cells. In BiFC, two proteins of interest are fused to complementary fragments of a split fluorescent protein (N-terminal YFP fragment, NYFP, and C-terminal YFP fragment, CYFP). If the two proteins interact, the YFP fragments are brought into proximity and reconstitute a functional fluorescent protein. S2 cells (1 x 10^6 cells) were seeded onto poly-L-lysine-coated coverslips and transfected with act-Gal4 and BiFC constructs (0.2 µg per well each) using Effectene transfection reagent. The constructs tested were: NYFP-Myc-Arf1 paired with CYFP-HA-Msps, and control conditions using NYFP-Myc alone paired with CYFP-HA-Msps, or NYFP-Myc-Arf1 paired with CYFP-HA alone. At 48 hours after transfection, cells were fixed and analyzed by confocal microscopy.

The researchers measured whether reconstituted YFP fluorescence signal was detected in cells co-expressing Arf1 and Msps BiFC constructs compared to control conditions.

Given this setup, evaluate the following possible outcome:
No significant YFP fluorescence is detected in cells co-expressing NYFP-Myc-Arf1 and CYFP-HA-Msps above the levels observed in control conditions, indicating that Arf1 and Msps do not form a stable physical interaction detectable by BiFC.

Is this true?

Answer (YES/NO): NO